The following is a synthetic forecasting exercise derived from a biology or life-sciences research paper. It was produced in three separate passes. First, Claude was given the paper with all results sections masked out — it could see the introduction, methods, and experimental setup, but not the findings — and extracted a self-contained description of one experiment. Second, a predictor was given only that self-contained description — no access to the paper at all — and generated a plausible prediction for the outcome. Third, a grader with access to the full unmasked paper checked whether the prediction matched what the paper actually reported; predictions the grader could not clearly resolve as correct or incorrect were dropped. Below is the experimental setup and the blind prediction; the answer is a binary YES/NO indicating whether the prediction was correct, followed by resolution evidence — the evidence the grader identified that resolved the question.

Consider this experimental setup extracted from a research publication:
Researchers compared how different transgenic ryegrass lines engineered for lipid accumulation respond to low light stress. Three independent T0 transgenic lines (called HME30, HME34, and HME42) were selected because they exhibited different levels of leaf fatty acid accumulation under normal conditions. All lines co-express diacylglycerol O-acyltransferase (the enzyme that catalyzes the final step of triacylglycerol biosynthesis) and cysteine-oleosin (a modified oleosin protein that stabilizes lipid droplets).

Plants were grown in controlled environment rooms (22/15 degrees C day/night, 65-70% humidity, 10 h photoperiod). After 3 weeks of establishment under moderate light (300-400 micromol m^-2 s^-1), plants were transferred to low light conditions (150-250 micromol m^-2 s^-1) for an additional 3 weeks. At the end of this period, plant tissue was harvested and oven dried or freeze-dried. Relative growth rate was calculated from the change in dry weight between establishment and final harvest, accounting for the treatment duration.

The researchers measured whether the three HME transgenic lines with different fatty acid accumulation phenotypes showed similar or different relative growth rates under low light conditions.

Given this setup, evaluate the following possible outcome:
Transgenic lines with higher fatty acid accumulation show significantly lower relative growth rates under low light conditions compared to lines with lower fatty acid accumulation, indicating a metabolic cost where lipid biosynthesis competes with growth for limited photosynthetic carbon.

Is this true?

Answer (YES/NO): NO